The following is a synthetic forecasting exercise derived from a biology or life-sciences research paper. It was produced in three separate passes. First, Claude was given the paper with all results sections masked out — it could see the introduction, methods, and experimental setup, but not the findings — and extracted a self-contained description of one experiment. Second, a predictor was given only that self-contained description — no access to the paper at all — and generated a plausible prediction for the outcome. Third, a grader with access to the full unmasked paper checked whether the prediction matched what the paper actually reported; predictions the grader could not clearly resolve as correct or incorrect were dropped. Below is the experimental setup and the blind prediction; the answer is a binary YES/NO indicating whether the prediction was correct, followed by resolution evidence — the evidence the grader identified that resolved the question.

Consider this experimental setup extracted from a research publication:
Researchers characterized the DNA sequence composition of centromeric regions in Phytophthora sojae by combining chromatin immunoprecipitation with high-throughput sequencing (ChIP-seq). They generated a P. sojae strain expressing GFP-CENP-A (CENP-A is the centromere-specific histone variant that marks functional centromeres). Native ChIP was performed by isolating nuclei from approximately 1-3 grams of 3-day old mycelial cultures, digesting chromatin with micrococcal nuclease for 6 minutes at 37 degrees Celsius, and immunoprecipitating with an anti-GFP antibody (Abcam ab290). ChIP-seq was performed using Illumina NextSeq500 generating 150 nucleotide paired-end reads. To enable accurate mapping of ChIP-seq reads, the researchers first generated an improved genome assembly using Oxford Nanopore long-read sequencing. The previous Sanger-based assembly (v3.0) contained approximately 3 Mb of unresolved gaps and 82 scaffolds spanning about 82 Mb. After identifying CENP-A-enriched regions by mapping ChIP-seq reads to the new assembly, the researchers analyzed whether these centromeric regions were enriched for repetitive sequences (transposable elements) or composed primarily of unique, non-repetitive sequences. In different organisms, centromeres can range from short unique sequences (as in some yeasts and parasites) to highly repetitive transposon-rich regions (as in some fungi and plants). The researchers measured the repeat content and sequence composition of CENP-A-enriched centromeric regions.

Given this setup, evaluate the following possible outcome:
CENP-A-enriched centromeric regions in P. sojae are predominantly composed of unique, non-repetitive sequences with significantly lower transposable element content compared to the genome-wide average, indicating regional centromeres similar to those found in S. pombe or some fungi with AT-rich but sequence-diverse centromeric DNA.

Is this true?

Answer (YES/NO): NO